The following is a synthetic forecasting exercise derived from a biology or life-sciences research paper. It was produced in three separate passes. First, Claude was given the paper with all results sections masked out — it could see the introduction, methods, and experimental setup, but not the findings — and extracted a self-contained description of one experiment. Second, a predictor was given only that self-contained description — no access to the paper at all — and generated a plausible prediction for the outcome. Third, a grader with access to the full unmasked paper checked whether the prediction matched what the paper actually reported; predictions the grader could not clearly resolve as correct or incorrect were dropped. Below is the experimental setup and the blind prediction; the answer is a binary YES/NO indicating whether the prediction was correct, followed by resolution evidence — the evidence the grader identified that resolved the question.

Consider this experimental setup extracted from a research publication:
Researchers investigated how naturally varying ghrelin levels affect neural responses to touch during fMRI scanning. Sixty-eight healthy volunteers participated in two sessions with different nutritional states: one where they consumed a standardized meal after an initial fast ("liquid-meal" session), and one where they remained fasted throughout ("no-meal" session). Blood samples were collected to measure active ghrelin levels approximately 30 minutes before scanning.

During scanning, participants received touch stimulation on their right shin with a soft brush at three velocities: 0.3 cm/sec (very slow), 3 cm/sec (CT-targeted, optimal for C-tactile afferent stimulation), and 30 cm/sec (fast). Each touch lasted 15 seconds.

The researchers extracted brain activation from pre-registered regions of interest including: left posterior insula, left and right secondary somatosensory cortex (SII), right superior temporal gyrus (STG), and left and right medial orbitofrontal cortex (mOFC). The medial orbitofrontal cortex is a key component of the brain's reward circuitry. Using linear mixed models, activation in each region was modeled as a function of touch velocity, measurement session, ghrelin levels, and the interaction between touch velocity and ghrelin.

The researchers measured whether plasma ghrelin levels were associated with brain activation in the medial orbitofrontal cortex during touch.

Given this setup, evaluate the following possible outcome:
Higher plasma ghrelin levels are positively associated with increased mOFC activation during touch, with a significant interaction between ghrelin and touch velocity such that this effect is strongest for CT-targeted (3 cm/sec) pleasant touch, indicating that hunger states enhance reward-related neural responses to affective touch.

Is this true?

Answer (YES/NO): NO